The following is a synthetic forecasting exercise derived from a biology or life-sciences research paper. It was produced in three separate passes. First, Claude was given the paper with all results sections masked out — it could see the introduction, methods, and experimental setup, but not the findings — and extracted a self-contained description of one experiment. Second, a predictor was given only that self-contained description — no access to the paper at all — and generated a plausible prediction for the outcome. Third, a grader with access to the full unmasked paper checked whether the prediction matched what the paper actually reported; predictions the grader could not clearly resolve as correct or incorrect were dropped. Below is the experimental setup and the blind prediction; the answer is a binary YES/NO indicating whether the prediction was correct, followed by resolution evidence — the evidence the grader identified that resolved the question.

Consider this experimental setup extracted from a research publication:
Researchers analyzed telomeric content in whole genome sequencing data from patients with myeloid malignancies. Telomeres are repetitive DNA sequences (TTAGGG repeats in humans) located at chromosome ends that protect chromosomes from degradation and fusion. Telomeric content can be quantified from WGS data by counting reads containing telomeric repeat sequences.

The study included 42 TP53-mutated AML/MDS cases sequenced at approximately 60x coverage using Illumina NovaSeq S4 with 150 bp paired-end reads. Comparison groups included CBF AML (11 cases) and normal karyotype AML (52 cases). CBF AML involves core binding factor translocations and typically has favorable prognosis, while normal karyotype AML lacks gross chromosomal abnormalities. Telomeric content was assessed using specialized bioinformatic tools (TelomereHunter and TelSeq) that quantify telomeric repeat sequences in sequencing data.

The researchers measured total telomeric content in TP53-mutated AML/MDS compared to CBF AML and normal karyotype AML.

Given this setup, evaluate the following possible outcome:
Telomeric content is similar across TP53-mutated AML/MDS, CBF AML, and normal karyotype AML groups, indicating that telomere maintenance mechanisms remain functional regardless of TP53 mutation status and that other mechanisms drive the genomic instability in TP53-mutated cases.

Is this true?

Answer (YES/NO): NO